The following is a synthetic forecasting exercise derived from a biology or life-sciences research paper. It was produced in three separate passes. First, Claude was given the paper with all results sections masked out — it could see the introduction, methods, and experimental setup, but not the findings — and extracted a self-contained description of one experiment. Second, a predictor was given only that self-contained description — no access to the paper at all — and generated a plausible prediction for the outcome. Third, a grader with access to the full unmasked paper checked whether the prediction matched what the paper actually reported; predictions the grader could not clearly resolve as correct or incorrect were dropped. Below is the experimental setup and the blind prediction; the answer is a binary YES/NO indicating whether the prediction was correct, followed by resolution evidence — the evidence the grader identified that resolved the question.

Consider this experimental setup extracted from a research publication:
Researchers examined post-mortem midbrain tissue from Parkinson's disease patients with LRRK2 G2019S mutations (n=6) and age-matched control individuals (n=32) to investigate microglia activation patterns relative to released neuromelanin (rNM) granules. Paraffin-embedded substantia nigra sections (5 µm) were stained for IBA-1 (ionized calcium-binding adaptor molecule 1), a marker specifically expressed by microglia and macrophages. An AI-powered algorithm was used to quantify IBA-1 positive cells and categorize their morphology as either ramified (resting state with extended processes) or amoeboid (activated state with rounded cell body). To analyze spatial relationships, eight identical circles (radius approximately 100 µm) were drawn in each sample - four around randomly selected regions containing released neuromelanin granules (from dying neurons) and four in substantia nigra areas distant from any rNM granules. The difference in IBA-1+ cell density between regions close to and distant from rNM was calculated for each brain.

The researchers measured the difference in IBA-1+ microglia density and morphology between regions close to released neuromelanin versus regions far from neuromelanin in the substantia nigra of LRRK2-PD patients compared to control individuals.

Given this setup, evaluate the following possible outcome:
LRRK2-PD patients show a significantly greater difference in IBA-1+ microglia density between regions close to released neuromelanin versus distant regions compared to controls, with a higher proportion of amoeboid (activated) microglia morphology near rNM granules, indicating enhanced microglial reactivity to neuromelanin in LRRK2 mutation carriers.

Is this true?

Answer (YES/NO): YES